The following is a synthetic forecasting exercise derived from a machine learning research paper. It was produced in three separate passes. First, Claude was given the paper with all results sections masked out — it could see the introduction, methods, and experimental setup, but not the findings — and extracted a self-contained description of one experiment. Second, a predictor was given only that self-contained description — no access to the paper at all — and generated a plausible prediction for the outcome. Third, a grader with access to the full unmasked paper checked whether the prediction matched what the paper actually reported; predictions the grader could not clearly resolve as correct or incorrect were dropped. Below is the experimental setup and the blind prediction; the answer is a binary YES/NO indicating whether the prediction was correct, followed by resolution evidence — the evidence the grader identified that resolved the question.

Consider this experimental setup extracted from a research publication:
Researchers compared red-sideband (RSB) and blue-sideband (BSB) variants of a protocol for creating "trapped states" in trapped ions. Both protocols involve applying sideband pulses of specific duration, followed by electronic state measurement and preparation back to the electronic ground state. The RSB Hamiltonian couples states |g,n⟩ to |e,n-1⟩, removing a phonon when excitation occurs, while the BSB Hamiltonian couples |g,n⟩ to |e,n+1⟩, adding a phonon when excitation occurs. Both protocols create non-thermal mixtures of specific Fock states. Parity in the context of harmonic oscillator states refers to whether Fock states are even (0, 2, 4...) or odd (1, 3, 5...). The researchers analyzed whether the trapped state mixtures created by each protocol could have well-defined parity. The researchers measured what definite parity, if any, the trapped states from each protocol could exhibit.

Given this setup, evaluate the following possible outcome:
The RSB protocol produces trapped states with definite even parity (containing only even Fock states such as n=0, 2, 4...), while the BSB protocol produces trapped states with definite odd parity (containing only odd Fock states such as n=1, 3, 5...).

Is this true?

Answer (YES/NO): NO